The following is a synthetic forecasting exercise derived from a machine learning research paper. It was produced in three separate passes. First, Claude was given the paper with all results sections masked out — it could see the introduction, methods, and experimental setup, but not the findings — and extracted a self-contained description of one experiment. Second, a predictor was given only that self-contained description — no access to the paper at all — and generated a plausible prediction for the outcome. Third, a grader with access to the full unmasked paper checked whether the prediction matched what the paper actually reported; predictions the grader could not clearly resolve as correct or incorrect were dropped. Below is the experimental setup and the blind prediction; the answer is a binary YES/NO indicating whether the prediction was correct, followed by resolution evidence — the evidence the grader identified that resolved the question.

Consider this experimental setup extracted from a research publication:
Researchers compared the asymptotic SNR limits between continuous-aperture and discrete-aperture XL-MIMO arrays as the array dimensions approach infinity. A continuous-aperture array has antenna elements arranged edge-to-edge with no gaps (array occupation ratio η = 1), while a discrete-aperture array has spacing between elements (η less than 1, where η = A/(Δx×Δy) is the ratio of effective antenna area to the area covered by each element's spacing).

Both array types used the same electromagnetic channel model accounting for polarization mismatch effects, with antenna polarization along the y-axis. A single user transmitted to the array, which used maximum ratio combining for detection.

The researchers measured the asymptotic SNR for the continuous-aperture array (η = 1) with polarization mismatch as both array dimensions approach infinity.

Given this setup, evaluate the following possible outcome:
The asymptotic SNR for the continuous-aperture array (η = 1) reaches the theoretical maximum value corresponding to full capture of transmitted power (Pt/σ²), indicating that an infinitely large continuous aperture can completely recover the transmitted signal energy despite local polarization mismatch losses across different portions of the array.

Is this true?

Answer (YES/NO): NO